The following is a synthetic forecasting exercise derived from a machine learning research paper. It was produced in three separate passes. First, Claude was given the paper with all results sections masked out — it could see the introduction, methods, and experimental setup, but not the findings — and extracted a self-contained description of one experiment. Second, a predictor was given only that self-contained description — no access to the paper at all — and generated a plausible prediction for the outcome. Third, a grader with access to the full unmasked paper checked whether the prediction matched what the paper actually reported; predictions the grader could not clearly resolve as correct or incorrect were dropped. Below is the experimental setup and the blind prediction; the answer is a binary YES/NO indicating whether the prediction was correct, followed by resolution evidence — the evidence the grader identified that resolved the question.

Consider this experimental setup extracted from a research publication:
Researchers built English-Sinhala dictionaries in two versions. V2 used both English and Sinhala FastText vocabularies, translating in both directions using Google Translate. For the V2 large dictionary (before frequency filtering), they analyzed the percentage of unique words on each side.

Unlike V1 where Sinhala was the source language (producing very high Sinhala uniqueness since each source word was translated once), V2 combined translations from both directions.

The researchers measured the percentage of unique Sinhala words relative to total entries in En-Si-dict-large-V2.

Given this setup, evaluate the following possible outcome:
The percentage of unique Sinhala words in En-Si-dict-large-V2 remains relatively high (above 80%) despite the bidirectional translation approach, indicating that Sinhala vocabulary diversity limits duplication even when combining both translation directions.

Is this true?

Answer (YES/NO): NO